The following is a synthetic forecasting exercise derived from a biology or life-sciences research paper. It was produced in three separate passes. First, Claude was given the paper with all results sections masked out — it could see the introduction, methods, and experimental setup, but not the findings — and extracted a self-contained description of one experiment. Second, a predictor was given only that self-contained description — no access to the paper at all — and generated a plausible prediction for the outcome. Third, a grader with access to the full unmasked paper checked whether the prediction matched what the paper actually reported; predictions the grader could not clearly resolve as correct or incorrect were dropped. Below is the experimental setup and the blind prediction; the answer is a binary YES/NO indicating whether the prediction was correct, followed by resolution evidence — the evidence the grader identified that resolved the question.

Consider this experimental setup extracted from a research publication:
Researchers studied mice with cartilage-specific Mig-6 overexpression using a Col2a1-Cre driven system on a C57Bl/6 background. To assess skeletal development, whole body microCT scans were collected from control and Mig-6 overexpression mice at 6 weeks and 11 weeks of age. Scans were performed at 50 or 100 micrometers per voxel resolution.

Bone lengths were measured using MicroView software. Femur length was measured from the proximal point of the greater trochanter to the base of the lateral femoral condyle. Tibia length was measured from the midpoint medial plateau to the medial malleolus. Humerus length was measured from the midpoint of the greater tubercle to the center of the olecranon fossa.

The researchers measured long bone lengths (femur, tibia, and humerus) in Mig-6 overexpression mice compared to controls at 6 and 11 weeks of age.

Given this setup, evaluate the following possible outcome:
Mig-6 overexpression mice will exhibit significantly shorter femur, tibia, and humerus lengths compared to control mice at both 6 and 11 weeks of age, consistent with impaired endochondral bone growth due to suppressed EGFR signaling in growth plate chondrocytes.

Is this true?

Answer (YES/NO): YES